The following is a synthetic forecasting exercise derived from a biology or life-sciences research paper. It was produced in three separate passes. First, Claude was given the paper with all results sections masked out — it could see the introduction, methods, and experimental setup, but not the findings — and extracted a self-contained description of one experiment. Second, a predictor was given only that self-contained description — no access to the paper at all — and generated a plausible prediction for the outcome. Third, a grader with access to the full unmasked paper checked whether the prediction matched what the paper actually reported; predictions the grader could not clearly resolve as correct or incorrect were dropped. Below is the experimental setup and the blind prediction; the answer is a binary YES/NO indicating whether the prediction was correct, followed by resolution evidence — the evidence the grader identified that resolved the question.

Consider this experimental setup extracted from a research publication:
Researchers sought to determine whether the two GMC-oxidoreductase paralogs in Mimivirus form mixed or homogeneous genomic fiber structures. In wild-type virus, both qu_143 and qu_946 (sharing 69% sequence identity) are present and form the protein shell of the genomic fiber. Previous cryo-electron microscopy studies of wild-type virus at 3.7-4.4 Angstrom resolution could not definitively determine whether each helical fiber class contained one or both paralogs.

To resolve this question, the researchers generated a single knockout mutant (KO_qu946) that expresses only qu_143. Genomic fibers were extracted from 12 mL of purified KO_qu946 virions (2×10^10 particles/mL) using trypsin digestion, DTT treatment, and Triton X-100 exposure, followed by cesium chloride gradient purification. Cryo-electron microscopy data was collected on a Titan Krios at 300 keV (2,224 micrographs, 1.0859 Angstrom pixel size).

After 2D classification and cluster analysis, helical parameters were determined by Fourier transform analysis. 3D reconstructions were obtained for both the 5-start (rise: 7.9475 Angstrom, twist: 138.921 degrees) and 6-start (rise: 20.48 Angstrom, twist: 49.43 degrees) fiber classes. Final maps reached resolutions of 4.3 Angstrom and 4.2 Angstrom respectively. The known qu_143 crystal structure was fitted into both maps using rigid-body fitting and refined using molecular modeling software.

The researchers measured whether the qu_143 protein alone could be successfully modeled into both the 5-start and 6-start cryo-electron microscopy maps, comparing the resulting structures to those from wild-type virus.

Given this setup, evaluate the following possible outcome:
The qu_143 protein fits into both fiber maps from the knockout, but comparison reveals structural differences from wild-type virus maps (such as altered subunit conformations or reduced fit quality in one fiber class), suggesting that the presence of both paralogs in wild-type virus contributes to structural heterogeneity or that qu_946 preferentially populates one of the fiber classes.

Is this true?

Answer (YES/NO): NO